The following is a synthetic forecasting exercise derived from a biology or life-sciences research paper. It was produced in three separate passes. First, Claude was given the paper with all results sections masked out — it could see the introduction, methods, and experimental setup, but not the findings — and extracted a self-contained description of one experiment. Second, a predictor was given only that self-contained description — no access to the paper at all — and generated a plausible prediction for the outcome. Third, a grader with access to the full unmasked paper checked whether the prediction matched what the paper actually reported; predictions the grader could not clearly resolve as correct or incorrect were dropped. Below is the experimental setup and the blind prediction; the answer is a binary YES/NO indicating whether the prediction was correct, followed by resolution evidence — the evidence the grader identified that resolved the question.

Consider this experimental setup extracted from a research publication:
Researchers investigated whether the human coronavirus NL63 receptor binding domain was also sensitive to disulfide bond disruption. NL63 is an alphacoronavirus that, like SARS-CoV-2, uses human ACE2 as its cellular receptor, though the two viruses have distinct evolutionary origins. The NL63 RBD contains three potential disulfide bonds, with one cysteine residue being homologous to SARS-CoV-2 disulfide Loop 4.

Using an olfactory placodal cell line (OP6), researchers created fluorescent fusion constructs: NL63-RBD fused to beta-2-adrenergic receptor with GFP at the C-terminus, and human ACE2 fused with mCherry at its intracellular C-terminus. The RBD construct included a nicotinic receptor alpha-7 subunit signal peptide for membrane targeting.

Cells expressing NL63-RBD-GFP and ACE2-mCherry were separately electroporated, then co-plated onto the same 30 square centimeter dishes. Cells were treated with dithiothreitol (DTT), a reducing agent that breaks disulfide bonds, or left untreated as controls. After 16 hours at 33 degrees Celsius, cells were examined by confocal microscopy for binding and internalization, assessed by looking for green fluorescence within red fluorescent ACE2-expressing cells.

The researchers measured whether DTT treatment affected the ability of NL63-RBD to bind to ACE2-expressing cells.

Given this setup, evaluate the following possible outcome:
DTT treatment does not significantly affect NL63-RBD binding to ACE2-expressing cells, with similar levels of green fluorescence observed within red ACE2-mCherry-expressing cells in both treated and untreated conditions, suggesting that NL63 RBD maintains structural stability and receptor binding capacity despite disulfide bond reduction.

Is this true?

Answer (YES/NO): NO